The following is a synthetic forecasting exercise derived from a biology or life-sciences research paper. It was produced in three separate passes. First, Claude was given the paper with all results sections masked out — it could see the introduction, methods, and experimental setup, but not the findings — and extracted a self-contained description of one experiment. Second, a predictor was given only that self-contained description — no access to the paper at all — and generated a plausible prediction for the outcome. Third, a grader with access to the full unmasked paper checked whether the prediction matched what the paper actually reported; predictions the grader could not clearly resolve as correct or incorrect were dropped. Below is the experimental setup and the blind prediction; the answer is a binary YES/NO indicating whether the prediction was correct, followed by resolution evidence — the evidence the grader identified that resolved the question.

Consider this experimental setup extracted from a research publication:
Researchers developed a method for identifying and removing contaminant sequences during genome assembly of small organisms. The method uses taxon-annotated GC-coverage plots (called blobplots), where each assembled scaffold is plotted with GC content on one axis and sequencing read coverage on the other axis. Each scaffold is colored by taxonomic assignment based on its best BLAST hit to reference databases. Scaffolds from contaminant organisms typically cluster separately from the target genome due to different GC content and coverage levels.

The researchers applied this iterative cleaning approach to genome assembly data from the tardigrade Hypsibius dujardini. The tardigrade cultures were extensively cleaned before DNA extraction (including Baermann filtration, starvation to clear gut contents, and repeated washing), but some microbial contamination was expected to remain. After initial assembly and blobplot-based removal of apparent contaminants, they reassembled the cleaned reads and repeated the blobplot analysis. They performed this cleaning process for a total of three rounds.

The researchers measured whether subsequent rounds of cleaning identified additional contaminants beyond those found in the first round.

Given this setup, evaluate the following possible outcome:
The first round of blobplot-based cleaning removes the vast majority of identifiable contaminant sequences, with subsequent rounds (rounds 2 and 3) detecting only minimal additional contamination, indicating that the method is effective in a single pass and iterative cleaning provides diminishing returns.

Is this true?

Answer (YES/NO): YES